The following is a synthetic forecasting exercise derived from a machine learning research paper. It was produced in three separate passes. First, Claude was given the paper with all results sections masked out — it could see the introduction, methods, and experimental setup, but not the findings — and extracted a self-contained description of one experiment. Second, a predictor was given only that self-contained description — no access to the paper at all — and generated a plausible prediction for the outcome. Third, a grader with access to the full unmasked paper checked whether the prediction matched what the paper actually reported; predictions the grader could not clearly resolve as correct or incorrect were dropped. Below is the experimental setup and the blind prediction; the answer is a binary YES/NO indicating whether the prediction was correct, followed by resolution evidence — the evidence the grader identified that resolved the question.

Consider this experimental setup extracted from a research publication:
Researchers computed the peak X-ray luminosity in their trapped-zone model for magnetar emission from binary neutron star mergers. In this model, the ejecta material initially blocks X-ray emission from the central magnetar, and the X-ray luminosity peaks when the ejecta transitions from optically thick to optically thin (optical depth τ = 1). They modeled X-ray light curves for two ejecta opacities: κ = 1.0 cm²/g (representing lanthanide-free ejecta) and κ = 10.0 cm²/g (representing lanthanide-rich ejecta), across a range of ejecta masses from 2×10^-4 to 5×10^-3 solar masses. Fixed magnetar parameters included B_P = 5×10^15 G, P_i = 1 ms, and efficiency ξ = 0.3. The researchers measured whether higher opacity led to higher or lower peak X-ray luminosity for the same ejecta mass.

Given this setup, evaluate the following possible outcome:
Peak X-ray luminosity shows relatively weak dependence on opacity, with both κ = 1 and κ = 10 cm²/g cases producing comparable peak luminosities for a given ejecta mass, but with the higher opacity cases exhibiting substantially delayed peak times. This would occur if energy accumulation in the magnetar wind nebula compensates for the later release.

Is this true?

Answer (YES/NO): NO